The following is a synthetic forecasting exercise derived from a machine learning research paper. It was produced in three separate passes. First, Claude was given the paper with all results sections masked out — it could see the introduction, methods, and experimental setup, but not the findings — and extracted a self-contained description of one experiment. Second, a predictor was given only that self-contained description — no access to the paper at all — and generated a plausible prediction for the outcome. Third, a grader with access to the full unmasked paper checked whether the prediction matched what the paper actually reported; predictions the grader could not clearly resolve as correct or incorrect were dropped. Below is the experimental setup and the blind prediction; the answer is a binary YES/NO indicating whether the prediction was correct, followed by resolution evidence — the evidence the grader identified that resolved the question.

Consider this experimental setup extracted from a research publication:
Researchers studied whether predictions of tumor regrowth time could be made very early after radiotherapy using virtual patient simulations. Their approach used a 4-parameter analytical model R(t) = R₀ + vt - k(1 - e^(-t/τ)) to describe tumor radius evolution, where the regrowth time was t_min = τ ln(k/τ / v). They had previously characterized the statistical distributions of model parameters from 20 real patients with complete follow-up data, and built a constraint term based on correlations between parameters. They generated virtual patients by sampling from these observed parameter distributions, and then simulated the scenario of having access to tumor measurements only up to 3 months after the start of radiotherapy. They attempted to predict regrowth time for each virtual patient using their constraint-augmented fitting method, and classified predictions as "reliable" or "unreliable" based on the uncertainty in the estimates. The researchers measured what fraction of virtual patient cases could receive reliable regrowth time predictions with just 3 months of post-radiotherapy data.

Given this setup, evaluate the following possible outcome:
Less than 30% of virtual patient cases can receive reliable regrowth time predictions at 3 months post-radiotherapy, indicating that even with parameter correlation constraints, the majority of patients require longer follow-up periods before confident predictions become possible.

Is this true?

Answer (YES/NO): NO